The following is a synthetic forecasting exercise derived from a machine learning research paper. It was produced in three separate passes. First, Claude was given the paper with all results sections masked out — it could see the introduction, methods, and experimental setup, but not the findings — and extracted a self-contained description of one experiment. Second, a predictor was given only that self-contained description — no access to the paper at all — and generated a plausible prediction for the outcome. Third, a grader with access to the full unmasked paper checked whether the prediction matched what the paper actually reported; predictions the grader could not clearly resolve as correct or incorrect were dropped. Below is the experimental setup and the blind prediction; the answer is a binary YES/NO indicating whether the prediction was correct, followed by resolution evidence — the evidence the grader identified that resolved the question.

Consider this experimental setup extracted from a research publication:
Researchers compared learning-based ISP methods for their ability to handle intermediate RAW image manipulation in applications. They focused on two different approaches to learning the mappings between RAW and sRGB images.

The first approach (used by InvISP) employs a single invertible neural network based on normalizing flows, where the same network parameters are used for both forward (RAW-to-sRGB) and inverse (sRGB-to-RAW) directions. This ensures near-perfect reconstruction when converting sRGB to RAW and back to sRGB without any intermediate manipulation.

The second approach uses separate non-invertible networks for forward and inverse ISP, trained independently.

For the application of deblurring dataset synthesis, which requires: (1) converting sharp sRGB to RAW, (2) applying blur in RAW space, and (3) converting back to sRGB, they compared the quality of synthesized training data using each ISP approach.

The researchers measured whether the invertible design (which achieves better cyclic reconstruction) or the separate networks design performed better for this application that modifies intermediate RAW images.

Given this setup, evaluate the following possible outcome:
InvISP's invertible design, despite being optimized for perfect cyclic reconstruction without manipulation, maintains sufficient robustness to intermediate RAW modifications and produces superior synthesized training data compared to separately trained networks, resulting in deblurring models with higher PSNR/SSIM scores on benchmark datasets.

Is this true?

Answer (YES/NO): NO